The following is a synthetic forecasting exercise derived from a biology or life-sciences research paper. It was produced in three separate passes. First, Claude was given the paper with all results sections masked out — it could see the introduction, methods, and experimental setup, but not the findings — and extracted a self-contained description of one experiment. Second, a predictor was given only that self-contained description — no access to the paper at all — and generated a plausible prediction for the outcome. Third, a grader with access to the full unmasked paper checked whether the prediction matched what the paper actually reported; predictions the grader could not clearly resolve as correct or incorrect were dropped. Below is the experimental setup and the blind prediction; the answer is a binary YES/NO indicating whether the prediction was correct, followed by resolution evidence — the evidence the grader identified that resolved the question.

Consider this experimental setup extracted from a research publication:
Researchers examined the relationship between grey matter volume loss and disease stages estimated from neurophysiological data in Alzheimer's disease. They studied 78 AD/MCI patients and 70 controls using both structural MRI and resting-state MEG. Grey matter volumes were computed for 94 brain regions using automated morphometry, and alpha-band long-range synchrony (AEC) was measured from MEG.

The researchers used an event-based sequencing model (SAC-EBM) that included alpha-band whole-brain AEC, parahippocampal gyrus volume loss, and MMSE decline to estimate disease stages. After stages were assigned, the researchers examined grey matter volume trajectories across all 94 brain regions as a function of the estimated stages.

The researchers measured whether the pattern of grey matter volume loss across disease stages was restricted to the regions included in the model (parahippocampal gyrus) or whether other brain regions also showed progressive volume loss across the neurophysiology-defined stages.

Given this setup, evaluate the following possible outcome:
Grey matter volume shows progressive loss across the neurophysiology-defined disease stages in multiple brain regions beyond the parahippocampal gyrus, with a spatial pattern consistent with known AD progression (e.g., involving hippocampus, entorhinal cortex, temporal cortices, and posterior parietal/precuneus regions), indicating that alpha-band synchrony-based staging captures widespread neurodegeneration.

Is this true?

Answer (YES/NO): YES